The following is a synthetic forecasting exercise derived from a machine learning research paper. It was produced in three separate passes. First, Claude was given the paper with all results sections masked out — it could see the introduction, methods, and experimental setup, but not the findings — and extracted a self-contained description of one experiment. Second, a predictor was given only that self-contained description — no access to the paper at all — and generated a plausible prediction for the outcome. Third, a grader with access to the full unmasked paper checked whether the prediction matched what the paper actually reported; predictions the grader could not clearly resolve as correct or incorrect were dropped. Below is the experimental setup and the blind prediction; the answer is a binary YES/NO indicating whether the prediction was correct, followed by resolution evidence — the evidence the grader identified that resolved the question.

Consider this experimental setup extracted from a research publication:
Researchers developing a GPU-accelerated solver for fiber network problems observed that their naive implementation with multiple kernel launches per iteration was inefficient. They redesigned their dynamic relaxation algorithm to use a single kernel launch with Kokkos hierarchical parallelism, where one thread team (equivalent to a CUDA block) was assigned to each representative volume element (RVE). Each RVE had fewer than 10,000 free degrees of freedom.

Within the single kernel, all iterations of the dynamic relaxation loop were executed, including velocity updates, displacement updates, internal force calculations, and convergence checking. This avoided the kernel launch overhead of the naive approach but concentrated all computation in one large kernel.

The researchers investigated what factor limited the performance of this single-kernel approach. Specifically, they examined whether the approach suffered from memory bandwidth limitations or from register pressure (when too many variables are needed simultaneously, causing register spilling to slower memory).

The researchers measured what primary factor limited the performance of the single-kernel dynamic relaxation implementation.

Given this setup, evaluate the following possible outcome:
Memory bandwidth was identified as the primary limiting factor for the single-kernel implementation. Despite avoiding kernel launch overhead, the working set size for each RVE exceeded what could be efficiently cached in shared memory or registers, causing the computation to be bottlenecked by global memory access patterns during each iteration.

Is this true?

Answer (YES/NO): NO